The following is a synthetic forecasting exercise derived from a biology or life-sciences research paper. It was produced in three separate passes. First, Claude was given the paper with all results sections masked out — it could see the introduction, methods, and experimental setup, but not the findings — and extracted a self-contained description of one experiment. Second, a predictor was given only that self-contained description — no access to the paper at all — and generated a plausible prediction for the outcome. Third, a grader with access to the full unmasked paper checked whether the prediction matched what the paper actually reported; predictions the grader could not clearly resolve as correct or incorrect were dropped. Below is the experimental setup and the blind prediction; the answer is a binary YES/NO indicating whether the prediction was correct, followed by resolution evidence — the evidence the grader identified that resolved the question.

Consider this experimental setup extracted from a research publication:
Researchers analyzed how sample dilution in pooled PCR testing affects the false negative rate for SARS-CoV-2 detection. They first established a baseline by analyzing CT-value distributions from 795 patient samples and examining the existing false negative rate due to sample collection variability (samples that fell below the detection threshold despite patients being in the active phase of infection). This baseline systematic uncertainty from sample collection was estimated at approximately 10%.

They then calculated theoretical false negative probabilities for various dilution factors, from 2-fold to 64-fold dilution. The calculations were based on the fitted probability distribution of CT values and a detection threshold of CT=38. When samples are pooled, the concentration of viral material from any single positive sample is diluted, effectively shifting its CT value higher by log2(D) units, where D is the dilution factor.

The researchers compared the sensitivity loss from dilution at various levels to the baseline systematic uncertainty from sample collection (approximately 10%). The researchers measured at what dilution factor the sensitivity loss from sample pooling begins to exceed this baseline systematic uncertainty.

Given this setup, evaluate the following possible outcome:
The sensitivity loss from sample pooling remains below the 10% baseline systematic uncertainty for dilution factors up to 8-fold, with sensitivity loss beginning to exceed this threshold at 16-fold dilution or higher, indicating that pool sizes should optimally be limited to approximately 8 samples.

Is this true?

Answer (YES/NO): NO